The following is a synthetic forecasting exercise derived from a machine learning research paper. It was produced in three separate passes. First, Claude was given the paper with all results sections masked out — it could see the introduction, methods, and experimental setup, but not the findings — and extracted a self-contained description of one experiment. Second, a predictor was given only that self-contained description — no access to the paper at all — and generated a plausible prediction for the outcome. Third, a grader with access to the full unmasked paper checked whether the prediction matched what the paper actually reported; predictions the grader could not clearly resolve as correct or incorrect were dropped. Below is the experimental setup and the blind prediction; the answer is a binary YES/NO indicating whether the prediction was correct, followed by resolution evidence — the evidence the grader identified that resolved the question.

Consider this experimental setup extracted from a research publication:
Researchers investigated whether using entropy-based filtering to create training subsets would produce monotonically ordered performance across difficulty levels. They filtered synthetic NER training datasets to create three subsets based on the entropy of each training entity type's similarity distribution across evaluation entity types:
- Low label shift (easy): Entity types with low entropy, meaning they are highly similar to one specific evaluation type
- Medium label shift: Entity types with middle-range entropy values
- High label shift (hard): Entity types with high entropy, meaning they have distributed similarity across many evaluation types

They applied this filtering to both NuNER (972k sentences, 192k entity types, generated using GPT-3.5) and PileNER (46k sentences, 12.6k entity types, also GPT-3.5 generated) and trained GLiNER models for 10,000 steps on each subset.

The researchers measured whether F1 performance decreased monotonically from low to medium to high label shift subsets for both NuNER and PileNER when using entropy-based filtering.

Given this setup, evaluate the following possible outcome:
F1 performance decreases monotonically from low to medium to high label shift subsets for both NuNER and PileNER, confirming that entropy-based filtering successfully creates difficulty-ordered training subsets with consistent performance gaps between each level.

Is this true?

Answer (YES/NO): NO